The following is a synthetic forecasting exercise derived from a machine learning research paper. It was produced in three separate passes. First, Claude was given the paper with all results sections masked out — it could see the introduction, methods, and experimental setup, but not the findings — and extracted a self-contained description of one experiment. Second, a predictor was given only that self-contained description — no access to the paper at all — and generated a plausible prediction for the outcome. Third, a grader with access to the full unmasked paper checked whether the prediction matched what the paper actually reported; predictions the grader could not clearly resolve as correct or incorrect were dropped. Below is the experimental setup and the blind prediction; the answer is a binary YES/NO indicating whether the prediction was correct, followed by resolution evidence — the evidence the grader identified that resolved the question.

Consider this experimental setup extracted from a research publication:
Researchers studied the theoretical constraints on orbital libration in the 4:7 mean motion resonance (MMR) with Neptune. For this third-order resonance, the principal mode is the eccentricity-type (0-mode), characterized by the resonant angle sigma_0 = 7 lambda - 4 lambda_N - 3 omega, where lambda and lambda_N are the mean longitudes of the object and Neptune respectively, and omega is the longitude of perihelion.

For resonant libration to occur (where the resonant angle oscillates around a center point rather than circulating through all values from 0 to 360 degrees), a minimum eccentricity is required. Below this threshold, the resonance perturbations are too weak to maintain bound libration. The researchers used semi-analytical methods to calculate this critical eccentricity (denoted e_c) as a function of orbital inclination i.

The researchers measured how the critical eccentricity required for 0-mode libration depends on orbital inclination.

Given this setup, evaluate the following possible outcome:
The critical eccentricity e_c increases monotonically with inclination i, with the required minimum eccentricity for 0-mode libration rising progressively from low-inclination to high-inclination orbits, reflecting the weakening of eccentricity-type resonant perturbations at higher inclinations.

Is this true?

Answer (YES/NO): YES